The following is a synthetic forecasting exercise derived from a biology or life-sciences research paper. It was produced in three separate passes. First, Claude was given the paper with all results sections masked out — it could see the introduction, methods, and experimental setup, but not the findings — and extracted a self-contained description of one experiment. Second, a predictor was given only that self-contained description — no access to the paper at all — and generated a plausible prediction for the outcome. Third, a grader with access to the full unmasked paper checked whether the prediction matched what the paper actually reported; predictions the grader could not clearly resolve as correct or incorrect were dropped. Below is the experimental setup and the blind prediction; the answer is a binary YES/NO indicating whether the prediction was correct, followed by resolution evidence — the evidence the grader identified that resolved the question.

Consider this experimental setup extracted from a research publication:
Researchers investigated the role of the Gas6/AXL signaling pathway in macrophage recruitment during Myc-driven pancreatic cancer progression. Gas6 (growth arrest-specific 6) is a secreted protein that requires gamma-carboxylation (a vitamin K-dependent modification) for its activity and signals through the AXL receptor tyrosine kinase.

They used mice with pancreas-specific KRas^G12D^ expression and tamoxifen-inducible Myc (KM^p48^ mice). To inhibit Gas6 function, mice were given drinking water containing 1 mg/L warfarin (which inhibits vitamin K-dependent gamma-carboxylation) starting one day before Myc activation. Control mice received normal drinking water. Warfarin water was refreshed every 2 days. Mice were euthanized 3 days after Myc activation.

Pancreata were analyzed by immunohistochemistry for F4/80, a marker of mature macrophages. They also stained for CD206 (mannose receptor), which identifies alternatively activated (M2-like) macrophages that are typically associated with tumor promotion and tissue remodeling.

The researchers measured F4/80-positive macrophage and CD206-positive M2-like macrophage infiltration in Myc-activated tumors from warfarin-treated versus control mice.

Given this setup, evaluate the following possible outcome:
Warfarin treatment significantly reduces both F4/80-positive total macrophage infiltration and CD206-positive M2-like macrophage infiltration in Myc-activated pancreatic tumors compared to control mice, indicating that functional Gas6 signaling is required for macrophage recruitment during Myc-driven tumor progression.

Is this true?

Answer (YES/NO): NO